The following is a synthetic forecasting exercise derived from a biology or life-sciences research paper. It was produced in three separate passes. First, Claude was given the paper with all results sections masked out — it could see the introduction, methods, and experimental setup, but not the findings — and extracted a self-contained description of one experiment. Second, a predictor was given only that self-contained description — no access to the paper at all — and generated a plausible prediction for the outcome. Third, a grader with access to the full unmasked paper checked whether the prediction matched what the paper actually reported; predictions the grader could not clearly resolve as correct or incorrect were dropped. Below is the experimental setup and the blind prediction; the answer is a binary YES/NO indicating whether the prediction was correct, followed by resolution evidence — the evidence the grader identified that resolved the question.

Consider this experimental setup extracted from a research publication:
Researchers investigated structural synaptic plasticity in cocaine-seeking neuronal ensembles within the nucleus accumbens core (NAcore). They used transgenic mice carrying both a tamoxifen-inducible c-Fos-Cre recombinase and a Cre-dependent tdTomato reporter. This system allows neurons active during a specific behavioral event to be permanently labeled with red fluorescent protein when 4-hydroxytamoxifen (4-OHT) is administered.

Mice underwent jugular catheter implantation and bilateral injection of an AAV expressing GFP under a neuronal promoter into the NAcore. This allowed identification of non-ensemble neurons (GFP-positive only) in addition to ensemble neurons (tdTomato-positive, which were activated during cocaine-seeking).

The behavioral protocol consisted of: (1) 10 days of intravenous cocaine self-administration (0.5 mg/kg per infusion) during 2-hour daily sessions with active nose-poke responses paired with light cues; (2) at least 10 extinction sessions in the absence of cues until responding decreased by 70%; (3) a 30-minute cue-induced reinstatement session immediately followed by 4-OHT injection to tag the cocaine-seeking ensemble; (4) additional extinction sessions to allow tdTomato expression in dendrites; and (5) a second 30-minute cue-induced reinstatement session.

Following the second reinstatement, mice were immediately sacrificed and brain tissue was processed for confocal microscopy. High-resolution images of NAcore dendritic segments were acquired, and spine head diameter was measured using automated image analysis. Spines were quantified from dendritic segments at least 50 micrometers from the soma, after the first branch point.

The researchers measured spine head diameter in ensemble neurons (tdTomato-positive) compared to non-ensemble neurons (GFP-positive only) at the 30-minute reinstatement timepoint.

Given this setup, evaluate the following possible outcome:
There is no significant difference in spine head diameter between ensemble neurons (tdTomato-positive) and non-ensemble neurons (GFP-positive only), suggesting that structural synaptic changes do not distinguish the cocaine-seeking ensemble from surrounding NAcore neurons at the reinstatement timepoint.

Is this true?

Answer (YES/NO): NO